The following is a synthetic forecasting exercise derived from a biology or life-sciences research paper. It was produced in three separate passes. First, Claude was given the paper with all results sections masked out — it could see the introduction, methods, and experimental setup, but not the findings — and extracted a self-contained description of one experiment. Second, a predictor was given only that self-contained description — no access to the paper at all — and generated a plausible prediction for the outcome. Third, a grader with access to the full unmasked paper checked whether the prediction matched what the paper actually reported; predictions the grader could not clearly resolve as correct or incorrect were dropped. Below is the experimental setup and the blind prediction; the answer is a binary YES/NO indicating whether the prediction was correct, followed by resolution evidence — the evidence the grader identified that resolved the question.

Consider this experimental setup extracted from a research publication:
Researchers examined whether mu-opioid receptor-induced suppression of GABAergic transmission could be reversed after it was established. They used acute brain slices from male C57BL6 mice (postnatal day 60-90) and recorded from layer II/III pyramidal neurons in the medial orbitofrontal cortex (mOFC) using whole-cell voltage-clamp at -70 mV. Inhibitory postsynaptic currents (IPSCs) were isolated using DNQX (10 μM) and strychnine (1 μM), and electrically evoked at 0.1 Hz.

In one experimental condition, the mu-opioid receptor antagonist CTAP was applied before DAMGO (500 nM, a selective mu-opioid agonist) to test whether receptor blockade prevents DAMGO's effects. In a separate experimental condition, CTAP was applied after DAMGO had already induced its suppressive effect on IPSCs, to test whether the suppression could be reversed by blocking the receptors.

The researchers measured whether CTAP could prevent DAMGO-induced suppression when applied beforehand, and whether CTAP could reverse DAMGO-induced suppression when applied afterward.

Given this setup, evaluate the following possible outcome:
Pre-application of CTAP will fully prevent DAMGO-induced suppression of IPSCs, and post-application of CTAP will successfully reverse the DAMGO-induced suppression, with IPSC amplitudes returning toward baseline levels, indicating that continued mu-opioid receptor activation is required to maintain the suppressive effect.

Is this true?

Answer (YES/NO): NO